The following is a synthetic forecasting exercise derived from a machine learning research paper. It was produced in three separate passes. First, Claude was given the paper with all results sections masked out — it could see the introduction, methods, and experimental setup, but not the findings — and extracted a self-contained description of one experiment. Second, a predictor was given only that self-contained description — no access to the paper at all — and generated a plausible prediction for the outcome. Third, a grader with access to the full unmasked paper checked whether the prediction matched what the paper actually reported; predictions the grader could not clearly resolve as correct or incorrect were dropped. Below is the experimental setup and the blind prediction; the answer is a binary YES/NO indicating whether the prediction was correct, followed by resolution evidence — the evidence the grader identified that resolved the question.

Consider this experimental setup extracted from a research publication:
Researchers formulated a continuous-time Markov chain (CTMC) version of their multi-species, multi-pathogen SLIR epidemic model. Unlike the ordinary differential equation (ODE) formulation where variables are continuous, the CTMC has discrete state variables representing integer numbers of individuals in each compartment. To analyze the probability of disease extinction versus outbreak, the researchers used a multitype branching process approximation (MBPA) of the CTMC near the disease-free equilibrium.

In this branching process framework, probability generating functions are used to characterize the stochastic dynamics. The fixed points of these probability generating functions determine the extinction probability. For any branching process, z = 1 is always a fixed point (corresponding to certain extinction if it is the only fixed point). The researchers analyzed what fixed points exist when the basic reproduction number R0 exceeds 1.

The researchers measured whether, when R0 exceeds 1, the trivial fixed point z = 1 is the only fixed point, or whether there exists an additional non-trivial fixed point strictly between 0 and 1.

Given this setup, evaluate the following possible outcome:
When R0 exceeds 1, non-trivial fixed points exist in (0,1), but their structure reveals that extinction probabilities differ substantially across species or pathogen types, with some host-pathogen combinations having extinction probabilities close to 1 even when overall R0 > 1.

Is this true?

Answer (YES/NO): NO